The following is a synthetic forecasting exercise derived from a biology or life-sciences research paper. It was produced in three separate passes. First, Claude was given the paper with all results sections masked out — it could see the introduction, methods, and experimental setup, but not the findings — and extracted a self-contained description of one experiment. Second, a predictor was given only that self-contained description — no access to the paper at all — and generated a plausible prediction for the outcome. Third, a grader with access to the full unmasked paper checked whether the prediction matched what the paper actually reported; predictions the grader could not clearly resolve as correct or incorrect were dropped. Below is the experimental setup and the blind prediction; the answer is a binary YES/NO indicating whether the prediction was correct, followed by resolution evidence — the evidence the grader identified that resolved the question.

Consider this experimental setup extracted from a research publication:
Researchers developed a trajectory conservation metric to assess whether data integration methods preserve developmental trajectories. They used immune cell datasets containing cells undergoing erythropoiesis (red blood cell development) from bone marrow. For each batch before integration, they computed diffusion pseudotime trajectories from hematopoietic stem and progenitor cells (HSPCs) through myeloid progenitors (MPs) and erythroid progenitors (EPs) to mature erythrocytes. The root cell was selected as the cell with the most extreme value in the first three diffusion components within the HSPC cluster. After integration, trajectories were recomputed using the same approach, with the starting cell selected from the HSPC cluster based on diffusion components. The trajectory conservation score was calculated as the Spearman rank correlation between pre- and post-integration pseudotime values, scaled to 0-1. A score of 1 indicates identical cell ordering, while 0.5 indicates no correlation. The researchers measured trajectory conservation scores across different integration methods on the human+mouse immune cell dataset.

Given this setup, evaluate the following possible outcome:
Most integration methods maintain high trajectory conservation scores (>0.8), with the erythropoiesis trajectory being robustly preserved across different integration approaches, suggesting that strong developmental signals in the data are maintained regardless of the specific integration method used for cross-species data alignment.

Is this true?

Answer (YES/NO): NO